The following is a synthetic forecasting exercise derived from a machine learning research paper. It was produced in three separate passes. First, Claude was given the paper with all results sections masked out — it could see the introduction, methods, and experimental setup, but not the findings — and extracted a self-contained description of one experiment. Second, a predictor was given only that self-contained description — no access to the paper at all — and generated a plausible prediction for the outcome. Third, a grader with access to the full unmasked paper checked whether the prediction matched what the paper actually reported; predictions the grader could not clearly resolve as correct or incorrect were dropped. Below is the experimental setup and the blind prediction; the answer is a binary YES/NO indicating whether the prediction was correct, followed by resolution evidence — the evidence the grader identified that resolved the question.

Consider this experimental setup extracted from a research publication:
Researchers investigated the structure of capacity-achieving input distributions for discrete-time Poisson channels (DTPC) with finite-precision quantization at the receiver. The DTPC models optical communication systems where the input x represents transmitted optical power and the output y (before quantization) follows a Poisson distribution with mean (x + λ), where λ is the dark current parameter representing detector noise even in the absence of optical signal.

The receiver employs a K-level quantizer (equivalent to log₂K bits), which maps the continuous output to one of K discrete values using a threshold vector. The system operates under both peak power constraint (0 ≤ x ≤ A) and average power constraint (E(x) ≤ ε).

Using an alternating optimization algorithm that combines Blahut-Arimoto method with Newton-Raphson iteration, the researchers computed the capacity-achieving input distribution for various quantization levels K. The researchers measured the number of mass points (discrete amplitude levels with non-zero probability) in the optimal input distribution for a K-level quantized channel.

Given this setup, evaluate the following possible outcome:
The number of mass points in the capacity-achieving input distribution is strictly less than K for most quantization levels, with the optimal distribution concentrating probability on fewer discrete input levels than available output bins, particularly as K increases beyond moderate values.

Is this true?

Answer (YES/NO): NO